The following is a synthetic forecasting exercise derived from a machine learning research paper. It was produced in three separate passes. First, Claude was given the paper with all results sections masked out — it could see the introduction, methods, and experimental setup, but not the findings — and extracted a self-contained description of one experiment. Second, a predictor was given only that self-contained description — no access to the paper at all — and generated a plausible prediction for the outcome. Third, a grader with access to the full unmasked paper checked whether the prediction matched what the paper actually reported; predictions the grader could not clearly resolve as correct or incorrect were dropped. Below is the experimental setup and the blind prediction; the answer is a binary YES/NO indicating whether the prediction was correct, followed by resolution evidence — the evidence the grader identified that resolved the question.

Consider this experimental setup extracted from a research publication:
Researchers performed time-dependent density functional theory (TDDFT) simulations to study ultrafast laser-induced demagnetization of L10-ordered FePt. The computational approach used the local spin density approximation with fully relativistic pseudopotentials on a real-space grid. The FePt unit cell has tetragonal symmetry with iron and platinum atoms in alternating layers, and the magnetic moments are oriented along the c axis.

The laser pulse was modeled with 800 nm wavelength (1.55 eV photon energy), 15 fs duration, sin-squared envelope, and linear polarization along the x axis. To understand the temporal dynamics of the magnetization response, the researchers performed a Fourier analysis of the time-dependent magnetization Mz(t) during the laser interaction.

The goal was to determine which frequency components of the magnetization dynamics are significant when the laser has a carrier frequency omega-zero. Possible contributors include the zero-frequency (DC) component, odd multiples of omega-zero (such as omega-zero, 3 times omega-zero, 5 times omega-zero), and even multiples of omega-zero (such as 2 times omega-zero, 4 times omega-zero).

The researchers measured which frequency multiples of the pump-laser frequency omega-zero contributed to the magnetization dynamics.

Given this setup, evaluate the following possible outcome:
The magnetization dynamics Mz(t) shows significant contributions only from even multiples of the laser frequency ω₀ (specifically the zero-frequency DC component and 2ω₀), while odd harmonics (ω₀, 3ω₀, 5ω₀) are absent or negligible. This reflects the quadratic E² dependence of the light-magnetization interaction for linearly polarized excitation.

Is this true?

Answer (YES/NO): YES